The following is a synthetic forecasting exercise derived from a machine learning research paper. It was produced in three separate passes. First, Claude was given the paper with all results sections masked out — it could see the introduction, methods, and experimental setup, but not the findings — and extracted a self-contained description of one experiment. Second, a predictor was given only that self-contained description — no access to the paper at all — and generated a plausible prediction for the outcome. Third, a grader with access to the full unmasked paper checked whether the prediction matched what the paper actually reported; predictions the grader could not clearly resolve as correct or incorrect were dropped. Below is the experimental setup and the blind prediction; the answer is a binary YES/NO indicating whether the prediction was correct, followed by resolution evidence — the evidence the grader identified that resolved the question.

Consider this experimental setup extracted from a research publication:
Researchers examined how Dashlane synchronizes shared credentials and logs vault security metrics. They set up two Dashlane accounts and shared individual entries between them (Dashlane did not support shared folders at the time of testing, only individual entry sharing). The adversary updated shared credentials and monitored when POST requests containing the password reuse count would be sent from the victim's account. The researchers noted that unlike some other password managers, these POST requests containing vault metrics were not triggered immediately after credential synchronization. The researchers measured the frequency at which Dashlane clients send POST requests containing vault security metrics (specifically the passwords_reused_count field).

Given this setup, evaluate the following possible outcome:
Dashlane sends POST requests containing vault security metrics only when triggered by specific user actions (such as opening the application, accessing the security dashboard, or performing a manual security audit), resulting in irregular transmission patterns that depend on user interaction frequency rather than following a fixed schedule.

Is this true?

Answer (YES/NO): NO